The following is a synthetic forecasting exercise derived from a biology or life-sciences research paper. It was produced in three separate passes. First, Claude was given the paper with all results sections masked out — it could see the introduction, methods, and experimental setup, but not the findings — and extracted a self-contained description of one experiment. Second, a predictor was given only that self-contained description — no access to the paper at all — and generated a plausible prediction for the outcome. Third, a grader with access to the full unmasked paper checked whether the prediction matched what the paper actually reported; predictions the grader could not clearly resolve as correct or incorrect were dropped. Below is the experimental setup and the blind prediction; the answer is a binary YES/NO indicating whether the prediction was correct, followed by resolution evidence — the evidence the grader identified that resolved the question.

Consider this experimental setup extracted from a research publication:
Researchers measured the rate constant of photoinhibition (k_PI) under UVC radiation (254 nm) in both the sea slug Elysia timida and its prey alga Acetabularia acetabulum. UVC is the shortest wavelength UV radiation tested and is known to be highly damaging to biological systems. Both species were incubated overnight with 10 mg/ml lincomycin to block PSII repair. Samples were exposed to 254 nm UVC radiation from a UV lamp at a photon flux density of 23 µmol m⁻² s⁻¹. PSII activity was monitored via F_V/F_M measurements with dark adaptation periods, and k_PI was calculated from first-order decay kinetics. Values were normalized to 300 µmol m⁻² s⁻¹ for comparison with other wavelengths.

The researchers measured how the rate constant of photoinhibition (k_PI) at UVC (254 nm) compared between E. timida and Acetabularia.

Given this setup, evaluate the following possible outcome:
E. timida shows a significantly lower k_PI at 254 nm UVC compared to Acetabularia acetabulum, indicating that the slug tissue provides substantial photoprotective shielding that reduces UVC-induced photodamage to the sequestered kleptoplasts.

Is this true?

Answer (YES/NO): YES